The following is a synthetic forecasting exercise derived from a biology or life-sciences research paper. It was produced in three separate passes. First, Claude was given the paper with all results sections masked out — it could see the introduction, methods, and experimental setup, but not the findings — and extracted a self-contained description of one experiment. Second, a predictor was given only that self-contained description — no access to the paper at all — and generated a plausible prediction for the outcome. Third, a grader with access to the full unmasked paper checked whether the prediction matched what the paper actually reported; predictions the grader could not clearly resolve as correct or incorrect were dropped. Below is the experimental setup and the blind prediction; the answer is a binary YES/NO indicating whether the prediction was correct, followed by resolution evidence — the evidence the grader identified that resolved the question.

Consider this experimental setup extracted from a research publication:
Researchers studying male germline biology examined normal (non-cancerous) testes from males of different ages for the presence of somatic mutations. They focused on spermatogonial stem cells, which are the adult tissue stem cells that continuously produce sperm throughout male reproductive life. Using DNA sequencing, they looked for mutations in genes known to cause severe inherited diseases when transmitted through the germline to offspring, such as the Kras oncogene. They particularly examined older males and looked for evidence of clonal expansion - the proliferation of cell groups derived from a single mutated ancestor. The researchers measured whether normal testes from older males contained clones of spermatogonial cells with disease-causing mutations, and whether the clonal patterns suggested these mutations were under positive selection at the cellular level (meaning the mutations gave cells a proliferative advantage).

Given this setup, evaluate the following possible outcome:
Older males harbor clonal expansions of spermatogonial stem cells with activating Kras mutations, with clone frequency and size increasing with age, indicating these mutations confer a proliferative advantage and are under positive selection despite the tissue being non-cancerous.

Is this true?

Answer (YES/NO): YES